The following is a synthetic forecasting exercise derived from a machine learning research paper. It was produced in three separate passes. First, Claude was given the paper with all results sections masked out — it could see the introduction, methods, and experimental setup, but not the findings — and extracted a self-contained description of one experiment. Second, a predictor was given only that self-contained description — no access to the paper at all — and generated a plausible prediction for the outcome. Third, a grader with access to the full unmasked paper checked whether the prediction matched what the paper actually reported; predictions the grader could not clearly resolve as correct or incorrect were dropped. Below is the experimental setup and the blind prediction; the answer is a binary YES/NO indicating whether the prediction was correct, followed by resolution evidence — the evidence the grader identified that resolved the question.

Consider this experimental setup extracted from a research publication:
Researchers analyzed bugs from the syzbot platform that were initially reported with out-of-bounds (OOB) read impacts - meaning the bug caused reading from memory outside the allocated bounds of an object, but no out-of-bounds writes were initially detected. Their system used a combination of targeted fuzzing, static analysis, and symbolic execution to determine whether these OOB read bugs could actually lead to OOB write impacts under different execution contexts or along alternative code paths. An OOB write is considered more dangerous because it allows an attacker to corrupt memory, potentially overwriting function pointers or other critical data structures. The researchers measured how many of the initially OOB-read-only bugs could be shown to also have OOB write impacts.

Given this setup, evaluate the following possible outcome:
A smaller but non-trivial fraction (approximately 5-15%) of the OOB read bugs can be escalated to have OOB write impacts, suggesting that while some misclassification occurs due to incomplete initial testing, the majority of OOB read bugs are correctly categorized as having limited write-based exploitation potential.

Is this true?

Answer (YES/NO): NO